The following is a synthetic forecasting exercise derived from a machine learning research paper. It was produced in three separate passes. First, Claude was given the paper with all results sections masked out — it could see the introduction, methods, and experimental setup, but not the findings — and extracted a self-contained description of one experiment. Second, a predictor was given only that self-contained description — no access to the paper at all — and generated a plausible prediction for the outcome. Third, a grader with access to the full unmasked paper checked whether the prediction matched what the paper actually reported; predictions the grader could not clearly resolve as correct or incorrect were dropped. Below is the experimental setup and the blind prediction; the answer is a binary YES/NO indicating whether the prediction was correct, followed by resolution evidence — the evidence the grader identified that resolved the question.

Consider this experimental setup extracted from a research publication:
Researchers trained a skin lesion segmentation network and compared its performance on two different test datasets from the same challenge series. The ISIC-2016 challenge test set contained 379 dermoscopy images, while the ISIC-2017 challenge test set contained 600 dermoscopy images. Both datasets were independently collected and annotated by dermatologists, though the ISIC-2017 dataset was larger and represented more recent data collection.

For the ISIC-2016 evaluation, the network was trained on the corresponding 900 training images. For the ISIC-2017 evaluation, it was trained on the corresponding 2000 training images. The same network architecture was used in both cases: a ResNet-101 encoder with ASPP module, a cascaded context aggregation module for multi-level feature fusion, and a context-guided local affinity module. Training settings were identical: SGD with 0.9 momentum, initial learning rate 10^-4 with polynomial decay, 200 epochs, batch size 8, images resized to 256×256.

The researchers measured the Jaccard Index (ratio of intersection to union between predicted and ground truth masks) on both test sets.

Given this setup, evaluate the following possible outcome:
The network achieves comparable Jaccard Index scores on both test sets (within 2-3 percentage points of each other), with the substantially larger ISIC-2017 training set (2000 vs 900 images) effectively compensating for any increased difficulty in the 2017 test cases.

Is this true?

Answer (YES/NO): NO